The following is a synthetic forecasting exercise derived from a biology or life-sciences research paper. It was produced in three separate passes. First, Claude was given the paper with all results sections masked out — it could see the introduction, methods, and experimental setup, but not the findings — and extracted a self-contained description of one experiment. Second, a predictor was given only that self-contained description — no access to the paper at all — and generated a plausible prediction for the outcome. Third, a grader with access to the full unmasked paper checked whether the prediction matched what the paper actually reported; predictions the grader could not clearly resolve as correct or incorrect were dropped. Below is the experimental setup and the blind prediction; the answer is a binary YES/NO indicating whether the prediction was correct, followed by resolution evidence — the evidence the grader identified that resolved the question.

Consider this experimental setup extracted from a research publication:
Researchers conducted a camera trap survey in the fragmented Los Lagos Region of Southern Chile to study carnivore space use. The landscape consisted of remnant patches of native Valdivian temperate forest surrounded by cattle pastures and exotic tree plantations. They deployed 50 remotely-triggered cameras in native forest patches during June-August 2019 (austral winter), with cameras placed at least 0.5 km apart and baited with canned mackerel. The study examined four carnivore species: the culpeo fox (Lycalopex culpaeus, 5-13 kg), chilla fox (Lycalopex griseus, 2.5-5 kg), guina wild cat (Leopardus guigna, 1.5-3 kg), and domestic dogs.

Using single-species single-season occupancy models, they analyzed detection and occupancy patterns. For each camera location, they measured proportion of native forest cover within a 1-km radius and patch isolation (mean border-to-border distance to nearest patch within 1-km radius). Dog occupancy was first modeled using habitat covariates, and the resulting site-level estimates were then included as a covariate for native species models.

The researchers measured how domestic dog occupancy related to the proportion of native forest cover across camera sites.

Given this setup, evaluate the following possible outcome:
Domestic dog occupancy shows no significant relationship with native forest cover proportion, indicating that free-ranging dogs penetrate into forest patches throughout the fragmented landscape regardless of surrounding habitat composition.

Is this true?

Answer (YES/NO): NO